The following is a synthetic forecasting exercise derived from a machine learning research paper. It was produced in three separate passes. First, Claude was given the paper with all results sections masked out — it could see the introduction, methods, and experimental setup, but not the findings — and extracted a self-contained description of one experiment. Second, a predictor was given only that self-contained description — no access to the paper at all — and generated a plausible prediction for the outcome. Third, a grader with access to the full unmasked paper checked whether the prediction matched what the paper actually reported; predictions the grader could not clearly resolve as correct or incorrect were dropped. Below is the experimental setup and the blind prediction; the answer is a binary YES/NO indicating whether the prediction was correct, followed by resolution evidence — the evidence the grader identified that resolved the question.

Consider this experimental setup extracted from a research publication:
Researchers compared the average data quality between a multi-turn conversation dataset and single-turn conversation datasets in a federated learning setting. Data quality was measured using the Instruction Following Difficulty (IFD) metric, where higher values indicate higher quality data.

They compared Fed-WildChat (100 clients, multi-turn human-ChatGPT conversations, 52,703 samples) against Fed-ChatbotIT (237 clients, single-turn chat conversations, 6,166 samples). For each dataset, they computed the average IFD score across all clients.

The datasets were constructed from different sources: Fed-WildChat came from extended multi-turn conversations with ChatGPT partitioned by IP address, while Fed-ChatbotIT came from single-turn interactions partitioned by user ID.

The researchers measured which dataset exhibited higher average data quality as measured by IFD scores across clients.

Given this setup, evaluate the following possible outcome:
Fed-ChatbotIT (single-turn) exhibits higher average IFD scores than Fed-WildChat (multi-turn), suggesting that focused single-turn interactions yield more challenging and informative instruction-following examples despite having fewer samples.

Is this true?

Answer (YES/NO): NO